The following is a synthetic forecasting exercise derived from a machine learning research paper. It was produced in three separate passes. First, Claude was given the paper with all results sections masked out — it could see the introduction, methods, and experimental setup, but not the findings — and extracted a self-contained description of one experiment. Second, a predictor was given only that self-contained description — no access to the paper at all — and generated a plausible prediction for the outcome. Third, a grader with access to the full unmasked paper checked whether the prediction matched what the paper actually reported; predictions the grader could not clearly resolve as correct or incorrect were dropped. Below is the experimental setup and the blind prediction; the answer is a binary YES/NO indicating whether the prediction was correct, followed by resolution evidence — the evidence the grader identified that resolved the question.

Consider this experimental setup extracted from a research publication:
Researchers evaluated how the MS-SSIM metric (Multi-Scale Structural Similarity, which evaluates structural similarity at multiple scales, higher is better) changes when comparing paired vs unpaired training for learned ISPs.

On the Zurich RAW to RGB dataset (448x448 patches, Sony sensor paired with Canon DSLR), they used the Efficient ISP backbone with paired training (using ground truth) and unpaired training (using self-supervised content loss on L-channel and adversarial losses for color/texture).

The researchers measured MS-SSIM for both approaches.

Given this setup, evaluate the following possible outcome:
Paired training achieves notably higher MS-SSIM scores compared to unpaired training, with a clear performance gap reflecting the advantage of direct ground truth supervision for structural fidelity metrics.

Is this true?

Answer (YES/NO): NO